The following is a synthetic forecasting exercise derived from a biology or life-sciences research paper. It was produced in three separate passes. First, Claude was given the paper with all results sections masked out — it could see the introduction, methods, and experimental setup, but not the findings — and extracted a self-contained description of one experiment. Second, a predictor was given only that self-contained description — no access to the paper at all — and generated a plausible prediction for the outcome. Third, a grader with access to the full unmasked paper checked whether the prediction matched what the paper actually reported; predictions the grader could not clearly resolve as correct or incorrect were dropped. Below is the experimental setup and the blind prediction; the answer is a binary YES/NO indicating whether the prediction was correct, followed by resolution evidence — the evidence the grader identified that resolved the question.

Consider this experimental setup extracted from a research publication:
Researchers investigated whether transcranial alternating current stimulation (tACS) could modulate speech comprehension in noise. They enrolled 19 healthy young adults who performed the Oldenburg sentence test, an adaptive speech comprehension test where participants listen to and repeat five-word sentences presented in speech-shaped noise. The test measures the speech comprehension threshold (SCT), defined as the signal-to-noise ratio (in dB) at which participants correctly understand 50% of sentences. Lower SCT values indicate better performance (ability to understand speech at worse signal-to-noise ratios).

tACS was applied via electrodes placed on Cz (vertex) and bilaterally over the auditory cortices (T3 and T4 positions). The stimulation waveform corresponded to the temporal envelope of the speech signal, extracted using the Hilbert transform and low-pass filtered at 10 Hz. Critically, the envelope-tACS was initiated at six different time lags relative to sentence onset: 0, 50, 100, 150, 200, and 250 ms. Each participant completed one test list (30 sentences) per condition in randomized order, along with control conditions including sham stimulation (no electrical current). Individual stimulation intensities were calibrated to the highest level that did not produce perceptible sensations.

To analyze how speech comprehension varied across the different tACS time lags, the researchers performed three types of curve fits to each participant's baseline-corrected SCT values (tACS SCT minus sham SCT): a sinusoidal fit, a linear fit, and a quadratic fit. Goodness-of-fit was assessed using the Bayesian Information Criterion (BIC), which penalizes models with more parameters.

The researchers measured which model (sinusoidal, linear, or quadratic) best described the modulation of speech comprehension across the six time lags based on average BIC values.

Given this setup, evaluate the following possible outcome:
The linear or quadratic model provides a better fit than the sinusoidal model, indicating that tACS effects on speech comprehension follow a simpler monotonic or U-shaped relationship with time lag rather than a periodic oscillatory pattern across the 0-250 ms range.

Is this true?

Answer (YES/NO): NO